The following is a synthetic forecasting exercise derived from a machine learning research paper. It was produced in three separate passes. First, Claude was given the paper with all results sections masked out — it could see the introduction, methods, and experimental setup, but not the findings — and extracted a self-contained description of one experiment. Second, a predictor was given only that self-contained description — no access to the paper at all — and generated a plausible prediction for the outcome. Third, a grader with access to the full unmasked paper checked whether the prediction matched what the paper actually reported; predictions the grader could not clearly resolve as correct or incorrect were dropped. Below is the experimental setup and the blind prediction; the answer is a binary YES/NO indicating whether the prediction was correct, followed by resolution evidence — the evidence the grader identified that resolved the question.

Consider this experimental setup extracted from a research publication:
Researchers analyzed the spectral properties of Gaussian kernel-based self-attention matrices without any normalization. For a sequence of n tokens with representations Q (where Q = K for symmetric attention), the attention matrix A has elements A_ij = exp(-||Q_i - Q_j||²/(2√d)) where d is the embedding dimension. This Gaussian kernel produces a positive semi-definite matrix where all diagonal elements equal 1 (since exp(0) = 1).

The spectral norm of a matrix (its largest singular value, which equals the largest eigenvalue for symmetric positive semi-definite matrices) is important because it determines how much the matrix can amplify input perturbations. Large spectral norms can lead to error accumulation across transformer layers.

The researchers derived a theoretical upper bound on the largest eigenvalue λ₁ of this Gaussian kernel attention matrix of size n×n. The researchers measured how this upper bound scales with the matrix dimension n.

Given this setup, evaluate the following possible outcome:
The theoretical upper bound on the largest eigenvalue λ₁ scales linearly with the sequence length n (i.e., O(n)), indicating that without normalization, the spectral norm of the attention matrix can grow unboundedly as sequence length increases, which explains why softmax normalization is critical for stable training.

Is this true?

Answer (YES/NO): YES